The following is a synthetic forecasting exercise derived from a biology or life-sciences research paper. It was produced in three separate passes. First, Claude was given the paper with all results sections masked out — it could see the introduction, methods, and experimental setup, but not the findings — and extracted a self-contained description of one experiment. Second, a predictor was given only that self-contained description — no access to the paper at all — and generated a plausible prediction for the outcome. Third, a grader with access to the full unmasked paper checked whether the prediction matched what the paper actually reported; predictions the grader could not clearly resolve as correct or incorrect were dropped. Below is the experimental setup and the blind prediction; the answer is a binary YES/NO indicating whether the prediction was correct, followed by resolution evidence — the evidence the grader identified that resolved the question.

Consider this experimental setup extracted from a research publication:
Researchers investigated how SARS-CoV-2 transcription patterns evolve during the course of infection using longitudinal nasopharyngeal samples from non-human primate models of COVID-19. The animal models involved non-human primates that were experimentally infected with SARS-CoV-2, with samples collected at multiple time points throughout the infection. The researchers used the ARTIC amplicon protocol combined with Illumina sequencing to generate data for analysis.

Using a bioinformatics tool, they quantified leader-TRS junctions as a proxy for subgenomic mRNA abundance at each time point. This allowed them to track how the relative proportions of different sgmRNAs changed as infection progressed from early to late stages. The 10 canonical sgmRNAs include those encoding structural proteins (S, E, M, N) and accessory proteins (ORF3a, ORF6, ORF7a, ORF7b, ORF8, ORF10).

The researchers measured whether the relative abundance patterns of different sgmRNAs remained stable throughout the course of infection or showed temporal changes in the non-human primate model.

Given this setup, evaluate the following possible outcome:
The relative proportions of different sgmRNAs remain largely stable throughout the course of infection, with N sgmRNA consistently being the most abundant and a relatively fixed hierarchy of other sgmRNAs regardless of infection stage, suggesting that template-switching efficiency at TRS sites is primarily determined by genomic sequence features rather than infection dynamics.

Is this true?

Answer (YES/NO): NO